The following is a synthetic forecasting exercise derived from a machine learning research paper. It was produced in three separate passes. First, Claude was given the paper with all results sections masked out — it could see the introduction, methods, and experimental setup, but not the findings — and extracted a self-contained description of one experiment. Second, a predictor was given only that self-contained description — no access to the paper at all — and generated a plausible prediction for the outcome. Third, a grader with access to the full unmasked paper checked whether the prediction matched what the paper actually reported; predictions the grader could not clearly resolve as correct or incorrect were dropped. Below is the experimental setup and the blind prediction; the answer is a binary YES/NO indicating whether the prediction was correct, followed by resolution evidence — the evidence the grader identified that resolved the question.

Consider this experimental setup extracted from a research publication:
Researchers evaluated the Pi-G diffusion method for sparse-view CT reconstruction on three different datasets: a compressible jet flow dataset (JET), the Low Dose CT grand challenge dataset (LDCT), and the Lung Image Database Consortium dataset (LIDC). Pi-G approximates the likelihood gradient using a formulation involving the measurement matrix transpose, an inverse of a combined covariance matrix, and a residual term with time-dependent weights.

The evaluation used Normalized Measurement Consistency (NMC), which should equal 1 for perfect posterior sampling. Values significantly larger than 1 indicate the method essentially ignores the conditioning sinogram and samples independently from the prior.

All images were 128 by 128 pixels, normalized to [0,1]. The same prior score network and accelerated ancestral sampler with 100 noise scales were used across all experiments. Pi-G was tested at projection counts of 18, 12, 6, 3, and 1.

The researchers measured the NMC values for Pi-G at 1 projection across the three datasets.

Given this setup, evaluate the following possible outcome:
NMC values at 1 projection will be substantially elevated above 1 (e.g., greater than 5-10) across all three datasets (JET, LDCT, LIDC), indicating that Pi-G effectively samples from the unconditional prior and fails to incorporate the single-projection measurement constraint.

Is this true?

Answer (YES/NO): YES